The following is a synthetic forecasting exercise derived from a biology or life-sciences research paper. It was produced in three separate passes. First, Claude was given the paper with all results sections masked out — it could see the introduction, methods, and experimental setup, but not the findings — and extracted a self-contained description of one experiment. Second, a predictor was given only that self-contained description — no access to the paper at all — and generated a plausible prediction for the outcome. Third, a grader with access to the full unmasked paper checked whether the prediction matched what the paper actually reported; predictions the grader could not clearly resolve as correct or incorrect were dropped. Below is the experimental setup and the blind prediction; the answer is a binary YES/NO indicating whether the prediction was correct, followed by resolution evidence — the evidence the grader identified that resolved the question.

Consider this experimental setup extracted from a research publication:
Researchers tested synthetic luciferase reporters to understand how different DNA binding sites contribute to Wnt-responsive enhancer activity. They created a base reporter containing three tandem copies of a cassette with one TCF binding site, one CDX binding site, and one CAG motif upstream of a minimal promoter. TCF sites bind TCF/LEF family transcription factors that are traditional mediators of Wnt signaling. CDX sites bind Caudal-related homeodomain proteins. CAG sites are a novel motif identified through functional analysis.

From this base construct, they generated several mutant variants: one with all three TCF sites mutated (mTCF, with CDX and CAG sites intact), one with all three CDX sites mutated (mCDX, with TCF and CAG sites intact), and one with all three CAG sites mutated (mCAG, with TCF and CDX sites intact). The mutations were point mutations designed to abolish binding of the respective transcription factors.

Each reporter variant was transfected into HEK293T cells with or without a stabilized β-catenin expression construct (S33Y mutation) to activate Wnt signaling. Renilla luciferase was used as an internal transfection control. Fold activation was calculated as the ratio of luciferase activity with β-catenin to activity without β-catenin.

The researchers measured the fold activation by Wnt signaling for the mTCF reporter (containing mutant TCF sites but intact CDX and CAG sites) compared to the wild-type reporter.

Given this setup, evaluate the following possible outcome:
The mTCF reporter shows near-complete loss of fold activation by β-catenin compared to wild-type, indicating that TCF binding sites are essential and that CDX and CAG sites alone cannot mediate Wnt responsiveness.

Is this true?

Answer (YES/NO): YES